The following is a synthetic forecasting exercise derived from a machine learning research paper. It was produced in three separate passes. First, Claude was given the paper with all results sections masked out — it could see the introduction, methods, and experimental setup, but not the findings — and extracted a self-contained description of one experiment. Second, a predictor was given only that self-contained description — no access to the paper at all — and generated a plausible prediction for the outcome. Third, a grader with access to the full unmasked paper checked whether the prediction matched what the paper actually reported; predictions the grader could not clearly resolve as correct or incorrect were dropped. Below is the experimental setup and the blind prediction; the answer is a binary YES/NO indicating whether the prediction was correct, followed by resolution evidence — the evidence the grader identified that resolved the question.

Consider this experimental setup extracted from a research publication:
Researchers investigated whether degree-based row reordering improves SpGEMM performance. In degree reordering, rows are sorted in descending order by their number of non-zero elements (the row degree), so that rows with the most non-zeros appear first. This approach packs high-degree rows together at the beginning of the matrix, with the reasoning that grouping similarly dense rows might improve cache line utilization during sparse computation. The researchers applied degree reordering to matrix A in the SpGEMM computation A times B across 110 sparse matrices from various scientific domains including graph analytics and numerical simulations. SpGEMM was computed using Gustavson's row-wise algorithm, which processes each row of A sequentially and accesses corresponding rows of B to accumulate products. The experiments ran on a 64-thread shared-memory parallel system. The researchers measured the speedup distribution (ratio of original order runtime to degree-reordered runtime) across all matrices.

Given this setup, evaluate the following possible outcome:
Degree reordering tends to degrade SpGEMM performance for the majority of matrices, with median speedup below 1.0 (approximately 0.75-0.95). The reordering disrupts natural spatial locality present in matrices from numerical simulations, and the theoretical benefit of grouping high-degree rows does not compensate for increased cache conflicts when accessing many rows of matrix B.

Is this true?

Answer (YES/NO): NO